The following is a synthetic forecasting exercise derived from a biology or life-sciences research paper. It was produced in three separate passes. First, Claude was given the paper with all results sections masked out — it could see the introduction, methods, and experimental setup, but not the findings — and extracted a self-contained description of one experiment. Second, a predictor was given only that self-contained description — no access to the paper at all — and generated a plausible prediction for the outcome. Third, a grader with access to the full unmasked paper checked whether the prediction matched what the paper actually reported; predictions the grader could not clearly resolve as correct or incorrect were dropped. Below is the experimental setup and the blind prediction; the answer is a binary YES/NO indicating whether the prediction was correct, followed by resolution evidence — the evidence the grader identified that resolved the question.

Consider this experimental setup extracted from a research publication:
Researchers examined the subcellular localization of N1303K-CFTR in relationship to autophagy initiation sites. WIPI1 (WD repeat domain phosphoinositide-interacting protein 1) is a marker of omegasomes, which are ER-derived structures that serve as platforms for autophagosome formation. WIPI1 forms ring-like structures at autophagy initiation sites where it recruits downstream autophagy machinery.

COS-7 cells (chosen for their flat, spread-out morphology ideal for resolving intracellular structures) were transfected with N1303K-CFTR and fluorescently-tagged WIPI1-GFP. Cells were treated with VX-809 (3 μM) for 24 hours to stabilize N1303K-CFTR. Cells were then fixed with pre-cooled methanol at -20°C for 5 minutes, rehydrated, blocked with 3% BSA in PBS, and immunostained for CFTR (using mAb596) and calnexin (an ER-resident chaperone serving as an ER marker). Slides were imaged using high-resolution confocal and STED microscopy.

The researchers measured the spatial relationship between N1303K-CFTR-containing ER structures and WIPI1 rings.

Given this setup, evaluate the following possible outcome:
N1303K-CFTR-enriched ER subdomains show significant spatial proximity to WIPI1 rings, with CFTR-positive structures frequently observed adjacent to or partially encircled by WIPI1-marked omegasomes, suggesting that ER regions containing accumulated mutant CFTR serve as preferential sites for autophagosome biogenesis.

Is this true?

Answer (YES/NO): NO